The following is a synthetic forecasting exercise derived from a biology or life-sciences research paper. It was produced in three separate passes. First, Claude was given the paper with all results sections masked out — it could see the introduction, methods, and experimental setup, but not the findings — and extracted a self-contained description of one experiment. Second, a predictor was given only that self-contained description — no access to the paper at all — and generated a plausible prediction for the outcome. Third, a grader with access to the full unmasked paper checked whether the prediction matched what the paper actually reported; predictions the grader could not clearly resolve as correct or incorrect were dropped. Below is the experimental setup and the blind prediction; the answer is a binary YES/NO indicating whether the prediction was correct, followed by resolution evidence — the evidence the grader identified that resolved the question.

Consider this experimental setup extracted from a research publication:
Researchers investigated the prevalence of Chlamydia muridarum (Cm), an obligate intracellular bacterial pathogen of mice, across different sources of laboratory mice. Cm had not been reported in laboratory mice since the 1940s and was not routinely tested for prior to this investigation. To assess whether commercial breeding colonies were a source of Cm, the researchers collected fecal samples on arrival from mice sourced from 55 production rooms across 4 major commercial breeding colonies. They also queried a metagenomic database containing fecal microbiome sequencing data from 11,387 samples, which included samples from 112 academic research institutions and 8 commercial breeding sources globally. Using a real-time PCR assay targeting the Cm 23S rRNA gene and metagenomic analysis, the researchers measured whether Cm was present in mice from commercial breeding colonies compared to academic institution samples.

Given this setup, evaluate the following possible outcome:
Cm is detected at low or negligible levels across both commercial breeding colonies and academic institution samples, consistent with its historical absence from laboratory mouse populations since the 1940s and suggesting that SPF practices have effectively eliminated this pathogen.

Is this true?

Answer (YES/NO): NO